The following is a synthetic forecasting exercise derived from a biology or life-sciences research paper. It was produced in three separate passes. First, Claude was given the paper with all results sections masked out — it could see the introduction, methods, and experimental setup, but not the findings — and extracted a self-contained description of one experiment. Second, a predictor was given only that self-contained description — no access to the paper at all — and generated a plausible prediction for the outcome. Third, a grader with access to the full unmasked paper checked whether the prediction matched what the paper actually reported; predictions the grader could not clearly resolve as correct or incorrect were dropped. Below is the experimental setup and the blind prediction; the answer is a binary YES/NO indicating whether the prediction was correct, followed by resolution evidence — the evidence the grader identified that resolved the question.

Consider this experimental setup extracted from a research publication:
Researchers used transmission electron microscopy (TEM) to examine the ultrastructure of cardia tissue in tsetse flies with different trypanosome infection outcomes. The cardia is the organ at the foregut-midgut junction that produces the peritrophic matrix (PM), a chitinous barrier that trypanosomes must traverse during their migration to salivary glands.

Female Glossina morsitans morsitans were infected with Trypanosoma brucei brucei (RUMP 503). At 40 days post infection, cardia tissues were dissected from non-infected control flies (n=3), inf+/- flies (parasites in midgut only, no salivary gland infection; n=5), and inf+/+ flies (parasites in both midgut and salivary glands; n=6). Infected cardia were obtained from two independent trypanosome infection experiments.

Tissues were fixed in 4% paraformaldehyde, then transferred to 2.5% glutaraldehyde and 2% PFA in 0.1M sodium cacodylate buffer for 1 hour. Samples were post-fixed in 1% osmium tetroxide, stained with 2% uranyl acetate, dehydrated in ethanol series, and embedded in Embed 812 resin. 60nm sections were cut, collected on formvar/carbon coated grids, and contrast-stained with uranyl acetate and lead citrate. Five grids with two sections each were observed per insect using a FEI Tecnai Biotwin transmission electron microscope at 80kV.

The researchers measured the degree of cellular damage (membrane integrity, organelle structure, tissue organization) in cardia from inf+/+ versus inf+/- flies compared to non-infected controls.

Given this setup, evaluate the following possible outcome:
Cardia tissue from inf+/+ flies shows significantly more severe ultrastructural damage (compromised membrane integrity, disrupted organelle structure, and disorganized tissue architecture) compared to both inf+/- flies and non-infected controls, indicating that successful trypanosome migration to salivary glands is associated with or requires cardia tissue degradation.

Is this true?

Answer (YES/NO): NO